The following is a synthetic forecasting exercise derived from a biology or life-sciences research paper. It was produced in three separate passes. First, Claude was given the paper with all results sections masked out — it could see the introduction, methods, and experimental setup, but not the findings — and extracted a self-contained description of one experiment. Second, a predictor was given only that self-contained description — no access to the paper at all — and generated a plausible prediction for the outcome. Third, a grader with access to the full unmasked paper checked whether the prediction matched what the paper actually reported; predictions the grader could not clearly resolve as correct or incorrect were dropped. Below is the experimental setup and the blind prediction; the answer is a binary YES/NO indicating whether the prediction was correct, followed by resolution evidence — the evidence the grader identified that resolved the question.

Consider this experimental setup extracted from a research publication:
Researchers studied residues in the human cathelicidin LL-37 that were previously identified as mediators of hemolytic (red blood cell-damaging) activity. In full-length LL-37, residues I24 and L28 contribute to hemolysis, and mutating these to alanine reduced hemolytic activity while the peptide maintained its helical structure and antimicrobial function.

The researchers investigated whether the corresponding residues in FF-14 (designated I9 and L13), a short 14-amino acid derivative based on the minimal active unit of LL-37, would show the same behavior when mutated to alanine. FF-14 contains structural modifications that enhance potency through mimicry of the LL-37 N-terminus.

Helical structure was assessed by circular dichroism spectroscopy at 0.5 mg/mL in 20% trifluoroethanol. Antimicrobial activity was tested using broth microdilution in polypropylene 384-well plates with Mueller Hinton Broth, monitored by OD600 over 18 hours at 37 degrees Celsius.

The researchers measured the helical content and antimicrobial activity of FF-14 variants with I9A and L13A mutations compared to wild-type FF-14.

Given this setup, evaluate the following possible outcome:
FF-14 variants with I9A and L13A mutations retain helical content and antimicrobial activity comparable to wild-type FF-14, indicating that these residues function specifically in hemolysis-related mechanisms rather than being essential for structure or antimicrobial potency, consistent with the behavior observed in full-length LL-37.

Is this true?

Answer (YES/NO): NO